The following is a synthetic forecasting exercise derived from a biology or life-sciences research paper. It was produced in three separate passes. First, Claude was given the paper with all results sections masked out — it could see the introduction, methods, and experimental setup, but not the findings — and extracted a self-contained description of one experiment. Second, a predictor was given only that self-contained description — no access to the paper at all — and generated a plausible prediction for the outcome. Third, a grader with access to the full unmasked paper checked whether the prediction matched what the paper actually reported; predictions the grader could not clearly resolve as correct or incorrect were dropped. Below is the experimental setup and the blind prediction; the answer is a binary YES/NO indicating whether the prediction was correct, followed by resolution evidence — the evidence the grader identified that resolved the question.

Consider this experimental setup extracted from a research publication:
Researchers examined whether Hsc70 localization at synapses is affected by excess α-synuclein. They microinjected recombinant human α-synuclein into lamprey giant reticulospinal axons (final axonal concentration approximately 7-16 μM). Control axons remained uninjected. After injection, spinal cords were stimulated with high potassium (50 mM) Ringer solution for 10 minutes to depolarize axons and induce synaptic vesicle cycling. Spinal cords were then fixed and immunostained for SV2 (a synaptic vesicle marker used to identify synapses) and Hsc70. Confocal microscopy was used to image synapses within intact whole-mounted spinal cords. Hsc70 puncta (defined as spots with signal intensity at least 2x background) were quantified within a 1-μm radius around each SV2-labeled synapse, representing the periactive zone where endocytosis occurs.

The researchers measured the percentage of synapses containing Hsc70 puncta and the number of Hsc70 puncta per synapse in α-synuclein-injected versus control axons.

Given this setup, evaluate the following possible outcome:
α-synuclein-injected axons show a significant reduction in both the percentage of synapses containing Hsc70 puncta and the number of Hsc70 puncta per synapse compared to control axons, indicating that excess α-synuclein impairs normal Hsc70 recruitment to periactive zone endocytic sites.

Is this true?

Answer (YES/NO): YES